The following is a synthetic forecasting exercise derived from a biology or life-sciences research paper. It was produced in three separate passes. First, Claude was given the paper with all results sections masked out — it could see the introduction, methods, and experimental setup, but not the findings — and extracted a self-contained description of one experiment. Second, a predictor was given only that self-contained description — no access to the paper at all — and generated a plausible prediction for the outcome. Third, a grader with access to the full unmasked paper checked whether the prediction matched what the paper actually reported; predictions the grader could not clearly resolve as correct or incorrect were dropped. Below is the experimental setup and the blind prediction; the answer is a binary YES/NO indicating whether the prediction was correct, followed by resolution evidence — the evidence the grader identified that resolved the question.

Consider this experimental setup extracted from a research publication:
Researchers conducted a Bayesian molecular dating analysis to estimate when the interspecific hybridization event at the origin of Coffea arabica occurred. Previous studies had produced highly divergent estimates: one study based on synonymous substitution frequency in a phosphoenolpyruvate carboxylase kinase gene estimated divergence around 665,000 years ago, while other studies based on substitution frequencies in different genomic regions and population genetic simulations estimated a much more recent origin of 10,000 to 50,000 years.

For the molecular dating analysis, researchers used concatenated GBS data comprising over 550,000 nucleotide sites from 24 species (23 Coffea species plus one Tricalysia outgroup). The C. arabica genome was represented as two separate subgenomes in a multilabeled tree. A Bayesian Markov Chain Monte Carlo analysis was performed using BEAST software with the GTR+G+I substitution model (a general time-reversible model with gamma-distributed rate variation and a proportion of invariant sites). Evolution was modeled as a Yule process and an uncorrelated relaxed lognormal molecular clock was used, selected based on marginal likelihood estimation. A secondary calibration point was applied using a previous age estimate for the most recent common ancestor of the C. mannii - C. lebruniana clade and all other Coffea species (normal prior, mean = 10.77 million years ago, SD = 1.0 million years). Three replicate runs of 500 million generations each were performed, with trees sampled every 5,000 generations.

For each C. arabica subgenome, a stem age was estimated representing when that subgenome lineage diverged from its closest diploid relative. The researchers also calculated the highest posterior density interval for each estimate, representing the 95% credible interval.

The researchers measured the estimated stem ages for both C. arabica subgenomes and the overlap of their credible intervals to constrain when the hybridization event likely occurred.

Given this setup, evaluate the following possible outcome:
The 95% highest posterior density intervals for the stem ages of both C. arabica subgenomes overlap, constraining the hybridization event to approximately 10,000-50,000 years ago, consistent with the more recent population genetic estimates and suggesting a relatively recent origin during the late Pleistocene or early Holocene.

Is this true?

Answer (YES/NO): NO